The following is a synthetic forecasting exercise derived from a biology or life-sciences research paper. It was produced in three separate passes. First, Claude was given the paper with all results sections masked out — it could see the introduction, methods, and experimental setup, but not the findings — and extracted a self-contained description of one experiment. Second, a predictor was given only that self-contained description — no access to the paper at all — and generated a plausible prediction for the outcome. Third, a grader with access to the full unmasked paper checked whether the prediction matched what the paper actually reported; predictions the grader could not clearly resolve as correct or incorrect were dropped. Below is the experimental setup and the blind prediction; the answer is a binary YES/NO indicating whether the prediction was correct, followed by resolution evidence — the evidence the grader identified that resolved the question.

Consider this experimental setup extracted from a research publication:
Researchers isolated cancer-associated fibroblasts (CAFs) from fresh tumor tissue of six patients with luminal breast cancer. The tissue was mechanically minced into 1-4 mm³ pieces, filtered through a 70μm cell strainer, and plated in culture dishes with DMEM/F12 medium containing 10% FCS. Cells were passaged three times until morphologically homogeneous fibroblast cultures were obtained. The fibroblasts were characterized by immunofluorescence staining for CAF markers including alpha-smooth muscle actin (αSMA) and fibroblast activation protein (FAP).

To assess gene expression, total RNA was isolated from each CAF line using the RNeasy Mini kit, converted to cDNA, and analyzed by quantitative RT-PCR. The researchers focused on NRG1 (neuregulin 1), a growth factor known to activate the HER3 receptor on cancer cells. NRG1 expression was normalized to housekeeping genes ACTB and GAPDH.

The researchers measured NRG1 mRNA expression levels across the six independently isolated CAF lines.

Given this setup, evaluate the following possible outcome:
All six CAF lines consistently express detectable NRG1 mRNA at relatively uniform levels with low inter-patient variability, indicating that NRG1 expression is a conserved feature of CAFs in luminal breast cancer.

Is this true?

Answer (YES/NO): NO